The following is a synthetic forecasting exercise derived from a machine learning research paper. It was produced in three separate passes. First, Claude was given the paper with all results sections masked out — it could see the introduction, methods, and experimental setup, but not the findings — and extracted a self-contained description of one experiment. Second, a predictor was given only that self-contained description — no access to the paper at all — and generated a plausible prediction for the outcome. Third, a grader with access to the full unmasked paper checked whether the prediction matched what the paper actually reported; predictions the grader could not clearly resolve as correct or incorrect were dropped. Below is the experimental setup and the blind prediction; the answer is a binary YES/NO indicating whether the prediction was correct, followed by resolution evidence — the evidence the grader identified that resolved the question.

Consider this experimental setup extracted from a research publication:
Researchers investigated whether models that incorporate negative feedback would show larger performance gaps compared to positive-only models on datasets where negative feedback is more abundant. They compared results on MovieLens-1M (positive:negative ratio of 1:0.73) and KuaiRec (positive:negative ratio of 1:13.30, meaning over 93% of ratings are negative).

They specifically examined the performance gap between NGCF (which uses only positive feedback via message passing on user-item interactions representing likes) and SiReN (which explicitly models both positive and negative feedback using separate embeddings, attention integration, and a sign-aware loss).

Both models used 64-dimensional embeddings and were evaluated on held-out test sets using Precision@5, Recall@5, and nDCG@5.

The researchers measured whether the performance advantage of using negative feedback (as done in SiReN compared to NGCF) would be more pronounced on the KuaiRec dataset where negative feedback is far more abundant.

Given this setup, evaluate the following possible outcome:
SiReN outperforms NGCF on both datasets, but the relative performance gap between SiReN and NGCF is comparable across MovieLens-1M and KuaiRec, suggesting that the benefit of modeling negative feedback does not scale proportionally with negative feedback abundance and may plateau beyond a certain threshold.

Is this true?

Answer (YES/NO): NO